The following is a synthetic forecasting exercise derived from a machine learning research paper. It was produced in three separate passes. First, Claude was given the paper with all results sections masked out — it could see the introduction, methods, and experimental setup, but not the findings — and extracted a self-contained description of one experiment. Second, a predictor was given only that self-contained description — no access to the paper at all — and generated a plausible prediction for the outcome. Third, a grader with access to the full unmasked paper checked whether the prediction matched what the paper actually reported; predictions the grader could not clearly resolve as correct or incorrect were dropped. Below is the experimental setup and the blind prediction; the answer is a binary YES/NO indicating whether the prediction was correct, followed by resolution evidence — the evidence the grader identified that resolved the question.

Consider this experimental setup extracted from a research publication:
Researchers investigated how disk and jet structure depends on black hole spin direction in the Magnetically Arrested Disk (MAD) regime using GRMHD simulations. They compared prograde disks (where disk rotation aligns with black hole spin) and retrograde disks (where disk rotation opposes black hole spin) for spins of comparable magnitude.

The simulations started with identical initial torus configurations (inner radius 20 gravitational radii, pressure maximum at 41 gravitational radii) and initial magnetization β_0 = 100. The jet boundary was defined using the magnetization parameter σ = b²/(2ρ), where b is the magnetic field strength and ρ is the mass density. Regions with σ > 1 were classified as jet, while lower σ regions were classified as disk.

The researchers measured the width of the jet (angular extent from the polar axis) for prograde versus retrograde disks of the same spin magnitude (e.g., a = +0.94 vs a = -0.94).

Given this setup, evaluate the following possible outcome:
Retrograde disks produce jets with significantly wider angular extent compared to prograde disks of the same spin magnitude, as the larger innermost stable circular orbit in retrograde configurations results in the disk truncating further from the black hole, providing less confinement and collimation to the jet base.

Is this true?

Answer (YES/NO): NO